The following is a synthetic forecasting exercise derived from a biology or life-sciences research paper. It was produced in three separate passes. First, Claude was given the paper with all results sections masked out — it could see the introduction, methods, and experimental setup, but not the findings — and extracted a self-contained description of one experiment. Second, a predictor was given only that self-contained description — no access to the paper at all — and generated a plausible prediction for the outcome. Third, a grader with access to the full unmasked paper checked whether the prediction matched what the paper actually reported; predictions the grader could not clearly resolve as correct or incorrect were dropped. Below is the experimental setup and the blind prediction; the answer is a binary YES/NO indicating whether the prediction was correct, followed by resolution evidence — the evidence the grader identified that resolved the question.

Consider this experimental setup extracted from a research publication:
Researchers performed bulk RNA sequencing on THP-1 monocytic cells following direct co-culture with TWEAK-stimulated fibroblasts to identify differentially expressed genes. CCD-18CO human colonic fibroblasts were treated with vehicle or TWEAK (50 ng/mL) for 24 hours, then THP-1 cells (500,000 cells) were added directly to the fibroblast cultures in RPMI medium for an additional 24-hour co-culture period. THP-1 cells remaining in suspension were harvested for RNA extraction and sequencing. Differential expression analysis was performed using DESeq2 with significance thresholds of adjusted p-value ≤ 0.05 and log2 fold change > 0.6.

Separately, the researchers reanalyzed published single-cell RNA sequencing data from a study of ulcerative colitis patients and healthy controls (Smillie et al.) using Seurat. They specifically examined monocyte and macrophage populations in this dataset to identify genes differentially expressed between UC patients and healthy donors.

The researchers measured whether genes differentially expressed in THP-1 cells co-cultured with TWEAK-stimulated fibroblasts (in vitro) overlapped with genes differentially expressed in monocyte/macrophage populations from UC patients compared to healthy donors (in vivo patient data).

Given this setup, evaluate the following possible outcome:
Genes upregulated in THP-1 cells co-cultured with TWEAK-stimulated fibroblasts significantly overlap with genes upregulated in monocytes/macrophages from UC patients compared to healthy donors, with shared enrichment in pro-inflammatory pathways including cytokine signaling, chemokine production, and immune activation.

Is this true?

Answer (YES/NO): YES